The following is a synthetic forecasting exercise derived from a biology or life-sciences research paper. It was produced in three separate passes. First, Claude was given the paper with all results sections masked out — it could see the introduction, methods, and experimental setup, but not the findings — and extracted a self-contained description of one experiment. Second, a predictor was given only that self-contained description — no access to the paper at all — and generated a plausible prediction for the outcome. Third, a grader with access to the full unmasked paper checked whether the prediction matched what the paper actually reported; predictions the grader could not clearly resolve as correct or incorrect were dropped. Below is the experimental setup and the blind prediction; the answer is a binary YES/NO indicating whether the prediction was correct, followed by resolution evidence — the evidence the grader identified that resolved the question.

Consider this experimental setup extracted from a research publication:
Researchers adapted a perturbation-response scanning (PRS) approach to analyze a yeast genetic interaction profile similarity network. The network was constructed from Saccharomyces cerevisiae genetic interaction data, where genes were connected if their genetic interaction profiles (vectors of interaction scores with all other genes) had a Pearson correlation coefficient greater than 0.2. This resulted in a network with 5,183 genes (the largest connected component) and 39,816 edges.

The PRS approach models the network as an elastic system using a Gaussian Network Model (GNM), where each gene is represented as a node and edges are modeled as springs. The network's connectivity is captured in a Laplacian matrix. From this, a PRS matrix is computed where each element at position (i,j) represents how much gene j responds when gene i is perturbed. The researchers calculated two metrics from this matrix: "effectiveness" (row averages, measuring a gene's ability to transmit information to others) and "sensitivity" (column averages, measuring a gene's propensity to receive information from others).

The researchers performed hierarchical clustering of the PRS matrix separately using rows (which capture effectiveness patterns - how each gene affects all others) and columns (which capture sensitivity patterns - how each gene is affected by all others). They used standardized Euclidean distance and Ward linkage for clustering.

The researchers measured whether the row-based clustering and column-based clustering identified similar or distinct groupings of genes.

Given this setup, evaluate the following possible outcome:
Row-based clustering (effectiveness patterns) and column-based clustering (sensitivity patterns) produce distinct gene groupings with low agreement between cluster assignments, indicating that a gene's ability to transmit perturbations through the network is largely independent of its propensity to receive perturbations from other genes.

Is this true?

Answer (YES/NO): YES